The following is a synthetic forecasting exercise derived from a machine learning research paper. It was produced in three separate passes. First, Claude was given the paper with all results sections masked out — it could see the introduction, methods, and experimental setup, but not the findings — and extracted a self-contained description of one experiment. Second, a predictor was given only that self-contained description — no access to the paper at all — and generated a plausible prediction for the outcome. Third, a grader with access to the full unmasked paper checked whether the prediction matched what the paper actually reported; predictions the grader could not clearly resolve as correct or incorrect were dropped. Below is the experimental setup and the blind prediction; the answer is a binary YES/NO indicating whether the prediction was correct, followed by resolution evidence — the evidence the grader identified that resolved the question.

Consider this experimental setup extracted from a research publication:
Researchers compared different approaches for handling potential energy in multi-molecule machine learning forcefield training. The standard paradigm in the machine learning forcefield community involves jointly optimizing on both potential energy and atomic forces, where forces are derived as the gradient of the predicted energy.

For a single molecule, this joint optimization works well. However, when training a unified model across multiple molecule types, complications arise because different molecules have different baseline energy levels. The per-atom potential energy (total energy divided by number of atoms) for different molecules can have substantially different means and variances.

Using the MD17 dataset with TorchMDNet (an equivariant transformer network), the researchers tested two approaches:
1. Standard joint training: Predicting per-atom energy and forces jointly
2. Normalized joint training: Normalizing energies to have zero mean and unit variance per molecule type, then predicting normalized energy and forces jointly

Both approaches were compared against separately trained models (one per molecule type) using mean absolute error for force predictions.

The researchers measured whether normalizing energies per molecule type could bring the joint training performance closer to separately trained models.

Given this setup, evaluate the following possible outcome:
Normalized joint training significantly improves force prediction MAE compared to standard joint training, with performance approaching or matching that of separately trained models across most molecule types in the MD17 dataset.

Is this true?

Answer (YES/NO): NO